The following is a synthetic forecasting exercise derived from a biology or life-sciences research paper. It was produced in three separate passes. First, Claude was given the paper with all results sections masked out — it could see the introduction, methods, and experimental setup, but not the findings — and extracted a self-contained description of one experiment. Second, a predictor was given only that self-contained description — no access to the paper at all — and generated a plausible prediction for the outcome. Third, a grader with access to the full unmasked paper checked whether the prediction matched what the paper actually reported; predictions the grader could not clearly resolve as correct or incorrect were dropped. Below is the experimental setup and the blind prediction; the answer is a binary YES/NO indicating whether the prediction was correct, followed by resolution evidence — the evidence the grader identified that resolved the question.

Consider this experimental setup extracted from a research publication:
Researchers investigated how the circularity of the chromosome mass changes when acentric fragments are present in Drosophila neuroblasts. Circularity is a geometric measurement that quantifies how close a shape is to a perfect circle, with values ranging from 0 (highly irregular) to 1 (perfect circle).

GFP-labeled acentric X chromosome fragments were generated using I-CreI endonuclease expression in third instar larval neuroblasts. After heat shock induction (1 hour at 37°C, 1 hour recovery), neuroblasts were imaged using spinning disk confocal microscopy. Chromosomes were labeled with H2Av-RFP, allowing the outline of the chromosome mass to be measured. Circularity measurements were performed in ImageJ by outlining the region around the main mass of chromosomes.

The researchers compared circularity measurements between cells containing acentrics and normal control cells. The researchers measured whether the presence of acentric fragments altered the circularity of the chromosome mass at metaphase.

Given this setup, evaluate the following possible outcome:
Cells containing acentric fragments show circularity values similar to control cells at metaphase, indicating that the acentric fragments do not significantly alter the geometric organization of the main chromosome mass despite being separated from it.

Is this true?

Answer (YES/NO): NO